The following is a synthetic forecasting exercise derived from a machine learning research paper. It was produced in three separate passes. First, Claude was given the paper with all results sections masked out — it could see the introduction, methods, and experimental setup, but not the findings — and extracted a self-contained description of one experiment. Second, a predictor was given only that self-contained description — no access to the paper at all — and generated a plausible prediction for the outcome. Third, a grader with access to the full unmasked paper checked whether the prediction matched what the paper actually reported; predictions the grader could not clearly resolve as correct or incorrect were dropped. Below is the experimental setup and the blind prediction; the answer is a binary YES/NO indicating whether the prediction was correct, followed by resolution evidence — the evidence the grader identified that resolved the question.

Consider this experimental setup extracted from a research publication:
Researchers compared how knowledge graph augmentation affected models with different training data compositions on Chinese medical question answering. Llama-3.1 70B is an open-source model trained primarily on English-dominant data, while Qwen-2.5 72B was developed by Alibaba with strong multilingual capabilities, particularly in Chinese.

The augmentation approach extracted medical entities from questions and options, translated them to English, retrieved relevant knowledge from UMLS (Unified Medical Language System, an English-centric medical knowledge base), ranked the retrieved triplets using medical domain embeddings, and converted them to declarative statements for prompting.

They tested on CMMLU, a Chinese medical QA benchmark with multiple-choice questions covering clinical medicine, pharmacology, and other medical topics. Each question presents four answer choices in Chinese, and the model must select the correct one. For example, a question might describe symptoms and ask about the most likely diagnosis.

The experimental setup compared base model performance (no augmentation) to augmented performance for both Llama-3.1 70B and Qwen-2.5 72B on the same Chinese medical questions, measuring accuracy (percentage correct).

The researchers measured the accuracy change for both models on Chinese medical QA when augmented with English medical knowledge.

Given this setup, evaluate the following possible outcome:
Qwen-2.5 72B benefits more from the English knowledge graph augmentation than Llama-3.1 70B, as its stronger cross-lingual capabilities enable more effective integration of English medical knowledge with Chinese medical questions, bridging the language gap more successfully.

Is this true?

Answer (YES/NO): NO